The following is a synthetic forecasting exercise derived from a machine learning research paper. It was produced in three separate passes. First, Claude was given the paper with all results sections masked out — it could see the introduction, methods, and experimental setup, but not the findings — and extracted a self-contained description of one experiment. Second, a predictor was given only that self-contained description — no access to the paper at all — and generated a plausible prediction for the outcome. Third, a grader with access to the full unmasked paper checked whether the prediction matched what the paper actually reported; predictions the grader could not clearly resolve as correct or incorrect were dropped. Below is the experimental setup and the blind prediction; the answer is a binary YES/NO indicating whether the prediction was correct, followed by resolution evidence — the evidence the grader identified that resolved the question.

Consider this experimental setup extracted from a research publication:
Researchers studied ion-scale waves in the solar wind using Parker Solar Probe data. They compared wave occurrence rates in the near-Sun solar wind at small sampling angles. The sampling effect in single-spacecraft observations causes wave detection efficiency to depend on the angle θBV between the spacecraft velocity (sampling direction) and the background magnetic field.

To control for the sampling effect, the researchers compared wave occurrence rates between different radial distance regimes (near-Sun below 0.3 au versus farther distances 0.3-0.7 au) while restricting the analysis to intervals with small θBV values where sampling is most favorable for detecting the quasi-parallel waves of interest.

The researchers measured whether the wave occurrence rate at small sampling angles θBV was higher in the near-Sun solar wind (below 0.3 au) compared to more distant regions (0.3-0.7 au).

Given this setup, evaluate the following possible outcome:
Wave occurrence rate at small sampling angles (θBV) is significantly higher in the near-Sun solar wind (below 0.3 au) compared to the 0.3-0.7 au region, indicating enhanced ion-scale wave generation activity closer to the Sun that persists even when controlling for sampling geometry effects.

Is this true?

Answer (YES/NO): YES